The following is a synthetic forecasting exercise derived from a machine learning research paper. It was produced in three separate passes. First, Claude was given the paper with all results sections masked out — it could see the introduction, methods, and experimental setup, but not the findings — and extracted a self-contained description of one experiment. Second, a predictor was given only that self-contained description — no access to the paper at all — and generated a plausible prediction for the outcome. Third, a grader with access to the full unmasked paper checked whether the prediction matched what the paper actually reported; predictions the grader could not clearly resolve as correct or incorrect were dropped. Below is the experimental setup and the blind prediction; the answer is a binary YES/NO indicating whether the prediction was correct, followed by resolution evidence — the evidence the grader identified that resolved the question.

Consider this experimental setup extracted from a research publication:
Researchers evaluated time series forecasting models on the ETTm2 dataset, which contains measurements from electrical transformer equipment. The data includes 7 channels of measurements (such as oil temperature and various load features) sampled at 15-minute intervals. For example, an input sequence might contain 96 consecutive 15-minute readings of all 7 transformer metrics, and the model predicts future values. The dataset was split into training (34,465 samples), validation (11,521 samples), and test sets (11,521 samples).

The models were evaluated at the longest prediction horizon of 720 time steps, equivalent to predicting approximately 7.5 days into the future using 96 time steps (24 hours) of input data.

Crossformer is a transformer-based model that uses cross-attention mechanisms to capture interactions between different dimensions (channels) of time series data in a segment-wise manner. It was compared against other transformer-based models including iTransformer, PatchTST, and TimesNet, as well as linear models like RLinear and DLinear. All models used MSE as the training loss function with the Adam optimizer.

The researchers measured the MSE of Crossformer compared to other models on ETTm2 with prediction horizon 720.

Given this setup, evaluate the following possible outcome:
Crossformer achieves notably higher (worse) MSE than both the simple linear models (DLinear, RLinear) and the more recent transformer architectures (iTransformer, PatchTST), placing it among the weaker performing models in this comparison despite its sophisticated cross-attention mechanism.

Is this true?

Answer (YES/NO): YES